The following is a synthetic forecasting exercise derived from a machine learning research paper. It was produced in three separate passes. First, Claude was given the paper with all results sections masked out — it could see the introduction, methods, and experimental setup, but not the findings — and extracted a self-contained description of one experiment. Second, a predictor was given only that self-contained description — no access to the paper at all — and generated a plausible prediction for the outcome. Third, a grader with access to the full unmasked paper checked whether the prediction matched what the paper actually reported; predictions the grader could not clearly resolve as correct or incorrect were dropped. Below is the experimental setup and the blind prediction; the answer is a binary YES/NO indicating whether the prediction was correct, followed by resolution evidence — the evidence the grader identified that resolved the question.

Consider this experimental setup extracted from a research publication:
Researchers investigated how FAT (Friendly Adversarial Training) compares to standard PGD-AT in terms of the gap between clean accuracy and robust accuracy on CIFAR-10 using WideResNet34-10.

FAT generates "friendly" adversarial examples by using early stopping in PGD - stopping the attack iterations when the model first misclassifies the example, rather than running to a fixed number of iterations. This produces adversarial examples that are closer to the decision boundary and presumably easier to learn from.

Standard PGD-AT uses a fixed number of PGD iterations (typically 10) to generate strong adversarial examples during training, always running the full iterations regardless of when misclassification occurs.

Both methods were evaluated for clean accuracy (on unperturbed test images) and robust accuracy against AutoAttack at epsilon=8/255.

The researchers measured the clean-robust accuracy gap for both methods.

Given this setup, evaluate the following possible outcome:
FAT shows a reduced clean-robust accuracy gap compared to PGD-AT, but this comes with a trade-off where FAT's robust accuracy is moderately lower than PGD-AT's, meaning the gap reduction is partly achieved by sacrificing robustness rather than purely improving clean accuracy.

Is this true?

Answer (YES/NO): NO